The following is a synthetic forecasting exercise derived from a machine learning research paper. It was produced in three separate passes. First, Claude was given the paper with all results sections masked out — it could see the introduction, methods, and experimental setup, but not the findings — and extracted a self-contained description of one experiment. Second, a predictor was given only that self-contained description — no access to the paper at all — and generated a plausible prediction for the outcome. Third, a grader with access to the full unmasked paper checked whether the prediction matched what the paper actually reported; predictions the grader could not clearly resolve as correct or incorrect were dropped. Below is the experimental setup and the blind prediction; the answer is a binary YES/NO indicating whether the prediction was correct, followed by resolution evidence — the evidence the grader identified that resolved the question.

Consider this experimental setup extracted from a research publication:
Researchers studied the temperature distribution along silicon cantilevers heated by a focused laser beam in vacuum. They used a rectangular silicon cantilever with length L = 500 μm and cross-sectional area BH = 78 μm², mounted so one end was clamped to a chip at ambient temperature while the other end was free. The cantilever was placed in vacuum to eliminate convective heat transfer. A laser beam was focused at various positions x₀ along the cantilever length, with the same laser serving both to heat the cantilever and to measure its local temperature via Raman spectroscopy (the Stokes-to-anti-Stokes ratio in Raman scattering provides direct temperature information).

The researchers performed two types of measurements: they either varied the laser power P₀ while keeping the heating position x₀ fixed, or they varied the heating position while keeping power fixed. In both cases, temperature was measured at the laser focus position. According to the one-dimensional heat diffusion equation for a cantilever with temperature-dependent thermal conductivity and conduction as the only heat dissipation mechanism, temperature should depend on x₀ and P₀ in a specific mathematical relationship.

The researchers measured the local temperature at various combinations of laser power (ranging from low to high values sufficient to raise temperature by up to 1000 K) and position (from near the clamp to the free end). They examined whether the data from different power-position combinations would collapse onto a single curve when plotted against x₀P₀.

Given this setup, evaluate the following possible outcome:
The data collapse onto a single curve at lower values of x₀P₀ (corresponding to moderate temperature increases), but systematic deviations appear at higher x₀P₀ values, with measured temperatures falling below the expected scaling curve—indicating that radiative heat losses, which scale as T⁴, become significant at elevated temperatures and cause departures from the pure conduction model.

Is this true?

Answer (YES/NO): NO